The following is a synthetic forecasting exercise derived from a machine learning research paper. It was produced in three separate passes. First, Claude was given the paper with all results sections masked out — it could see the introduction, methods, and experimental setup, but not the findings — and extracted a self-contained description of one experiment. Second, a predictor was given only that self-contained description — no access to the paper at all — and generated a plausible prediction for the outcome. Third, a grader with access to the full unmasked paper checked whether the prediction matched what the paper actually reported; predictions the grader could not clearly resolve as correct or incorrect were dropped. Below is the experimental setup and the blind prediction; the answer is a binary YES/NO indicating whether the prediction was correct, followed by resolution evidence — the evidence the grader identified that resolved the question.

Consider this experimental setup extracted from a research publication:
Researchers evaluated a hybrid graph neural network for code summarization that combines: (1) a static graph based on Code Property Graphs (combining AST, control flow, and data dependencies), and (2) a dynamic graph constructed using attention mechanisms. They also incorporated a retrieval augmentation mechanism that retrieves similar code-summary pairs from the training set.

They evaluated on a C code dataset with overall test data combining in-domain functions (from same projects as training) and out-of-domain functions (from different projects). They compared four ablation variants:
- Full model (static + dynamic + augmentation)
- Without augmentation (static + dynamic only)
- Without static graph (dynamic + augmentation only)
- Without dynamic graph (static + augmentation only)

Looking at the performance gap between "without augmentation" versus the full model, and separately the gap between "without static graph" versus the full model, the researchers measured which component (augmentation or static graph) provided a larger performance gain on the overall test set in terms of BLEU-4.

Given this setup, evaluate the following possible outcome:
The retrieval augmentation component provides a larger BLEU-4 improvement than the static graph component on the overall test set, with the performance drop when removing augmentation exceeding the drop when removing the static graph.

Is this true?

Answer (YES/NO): YES